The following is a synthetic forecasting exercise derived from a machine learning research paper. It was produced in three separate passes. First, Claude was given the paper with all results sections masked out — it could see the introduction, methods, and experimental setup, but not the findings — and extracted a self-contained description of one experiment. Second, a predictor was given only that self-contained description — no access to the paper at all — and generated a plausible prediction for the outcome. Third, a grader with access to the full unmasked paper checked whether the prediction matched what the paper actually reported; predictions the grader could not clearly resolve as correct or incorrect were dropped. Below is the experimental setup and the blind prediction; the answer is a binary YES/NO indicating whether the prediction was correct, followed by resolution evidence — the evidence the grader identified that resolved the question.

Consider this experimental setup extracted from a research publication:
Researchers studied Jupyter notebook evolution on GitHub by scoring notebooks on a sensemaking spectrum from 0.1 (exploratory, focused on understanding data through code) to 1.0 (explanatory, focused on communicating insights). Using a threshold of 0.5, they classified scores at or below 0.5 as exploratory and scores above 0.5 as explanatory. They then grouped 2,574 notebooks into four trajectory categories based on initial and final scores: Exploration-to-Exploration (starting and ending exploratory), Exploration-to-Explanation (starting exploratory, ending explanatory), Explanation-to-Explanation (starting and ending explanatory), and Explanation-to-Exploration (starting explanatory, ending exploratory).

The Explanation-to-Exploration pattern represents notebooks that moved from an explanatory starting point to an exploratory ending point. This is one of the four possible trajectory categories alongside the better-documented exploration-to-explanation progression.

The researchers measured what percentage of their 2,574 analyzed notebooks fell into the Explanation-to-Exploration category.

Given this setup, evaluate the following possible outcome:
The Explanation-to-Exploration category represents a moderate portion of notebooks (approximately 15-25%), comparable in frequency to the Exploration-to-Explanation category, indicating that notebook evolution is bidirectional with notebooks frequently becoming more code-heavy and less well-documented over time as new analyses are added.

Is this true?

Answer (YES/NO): NO